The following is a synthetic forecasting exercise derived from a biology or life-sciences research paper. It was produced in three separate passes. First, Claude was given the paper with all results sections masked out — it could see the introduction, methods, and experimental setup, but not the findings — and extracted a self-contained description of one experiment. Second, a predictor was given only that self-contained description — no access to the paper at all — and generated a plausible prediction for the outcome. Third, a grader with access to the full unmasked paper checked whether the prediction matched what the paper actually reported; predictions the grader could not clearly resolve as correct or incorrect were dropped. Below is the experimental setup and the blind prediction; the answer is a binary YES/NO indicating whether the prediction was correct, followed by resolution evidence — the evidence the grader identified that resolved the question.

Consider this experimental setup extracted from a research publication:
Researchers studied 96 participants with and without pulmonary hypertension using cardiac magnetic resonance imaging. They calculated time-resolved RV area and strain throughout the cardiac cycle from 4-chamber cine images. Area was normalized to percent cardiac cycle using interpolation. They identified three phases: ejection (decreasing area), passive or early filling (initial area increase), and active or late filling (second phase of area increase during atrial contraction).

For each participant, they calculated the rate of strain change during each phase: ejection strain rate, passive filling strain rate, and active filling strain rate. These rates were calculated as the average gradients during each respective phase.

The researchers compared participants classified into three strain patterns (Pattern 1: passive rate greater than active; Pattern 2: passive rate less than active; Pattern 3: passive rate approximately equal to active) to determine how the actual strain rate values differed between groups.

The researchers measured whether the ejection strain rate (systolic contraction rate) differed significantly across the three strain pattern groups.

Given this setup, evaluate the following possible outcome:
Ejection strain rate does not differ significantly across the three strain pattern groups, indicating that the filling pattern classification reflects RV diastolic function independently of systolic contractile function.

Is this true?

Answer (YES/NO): NO